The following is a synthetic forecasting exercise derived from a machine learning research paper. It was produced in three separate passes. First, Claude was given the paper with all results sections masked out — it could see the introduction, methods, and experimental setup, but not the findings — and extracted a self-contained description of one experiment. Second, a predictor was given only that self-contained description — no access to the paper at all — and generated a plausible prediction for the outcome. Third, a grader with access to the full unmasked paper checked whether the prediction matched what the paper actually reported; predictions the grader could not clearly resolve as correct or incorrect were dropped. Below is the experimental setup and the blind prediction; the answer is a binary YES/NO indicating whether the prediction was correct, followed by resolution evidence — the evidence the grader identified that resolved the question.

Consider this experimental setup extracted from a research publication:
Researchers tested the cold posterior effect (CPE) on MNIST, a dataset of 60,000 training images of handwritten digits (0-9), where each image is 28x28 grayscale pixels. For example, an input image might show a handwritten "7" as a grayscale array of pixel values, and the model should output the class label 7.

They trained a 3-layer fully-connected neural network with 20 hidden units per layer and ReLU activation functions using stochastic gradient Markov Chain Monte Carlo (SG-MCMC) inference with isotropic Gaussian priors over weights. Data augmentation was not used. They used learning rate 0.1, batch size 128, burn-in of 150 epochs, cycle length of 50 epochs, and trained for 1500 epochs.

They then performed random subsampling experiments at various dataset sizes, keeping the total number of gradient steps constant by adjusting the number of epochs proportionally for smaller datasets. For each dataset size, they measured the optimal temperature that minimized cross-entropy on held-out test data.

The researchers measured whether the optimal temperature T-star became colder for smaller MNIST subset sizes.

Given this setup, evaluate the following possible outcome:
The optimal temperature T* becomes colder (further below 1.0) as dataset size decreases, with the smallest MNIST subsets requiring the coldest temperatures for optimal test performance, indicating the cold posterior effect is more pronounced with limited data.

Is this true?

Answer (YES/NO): YES